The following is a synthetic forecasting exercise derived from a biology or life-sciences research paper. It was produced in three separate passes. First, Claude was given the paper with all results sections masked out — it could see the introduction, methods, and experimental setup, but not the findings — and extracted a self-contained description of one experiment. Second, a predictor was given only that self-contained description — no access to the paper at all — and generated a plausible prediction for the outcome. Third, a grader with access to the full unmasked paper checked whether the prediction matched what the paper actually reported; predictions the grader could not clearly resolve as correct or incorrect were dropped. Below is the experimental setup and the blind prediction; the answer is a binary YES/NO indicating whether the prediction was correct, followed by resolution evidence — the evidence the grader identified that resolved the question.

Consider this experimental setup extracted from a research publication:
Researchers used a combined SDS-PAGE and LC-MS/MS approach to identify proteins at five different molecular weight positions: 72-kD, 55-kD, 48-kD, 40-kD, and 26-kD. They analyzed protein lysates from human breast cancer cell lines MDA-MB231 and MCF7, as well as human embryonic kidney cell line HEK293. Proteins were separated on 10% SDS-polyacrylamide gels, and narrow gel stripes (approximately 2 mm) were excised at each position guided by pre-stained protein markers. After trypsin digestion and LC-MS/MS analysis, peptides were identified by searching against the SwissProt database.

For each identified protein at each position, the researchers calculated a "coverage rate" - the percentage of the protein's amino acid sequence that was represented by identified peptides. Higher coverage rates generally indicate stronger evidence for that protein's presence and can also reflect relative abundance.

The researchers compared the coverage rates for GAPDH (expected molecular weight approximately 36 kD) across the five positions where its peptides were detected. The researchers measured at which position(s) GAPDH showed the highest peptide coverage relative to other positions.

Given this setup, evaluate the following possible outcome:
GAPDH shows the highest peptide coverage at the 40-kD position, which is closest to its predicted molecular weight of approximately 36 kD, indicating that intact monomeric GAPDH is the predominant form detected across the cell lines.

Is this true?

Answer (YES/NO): NO